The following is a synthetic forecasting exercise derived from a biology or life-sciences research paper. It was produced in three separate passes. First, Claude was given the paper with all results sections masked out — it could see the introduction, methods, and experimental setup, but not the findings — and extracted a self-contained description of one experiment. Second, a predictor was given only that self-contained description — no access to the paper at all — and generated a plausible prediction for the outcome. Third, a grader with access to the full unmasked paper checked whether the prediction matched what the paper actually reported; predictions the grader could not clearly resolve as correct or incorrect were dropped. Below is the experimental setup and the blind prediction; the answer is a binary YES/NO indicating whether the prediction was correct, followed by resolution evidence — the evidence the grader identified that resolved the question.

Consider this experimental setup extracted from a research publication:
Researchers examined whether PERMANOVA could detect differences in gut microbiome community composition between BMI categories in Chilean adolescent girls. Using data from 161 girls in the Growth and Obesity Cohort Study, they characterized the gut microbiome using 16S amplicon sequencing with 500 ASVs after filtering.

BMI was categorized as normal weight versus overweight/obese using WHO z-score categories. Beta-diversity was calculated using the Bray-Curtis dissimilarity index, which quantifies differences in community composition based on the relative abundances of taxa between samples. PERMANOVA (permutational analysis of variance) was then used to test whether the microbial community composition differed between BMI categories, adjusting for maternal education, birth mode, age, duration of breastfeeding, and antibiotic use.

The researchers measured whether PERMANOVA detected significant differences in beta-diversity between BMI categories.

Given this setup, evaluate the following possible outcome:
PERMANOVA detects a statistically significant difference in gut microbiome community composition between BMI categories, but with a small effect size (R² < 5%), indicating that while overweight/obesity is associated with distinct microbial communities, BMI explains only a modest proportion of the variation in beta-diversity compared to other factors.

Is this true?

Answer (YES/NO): YES